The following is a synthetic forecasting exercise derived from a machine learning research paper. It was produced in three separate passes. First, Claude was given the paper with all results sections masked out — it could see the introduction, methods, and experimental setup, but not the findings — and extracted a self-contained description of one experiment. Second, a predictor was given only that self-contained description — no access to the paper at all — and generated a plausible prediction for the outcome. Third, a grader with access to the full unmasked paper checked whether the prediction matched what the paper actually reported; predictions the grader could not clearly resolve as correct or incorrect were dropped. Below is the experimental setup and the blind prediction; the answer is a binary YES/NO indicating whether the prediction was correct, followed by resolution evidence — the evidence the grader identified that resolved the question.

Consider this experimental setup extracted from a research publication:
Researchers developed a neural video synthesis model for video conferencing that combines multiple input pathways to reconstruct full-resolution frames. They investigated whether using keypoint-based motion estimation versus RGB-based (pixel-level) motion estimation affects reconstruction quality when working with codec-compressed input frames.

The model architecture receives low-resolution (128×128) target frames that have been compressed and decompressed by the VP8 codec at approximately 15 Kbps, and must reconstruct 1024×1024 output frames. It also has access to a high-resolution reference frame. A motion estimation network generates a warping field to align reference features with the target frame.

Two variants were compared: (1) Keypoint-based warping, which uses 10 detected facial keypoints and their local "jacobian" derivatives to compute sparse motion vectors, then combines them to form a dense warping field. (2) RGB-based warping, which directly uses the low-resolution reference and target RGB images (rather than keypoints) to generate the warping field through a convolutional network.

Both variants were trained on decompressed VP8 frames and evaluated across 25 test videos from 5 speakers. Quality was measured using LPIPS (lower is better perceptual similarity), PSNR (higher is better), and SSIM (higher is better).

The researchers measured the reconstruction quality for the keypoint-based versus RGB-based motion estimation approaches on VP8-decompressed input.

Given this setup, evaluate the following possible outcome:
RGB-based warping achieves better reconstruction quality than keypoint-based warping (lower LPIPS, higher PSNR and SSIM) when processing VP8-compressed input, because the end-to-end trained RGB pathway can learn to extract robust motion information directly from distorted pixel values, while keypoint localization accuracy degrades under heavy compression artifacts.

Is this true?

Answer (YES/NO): NO